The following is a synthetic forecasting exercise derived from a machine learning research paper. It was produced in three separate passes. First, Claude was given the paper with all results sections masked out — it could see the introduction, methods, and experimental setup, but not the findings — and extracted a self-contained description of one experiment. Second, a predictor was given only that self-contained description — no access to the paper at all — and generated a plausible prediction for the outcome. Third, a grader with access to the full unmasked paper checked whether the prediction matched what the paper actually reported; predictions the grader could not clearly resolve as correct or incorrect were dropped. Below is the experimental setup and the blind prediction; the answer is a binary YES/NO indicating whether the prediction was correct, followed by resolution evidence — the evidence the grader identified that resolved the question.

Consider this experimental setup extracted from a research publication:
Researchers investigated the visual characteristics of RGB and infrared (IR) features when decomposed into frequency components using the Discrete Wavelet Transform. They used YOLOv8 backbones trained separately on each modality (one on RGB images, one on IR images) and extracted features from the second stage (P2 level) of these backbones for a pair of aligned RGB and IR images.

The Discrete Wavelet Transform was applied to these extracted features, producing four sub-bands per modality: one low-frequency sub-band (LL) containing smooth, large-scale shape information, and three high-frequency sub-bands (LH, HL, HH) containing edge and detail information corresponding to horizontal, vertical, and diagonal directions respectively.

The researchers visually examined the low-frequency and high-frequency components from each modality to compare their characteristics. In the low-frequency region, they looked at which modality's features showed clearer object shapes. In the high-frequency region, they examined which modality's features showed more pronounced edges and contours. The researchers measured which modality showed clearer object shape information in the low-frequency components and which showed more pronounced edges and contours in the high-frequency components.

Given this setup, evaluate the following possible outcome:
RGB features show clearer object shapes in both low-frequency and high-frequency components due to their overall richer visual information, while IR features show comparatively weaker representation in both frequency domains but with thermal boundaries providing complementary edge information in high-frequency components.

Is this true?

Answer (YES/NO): NO